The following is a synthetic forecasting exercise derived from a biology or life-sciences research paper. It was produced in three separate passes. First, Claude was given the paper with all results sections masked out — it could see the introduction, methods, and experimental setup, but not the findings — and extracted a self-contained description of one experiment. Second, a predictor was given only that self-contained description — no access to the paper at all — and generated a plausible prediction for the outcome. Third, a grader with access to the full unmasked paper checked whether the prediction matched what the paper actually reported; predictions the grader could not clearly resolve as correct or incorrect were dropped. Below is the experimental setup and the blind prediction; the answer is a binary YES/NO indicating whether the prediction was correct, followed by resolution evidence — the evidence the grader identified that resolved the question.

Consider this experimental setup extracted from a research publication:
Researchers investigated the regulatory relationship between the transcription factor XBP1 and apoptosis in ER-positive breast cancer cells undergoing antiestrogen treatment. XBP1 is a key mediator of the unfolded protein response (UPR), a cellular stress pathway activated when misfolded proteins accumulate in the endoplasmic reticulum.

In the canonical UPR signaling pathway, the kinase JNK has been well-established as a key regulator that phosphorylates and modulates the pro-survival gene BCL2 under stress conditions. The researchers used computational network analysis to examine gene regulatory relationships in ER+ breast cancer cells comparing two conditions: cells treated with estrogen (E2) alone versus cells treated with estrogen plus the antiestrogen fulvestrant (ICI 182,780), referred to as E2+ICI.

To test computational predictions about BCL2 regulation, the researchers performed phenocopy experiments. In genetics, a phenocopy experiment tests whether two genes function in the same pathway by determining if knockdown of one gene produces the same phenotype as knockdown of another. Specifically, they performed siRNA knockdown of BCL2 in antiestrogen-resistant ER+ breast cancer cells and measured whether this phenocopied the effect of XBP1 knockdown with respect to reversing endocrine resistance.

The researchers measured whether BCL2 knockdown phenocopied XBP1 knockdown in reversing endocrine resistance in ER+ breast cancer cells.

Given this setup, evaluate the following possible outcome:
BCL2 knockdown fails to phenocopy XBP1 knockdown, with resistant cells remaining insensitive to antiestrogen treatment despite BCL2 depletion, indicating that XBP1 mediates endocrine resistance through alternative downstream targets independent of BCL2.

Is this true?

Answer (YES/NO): NO